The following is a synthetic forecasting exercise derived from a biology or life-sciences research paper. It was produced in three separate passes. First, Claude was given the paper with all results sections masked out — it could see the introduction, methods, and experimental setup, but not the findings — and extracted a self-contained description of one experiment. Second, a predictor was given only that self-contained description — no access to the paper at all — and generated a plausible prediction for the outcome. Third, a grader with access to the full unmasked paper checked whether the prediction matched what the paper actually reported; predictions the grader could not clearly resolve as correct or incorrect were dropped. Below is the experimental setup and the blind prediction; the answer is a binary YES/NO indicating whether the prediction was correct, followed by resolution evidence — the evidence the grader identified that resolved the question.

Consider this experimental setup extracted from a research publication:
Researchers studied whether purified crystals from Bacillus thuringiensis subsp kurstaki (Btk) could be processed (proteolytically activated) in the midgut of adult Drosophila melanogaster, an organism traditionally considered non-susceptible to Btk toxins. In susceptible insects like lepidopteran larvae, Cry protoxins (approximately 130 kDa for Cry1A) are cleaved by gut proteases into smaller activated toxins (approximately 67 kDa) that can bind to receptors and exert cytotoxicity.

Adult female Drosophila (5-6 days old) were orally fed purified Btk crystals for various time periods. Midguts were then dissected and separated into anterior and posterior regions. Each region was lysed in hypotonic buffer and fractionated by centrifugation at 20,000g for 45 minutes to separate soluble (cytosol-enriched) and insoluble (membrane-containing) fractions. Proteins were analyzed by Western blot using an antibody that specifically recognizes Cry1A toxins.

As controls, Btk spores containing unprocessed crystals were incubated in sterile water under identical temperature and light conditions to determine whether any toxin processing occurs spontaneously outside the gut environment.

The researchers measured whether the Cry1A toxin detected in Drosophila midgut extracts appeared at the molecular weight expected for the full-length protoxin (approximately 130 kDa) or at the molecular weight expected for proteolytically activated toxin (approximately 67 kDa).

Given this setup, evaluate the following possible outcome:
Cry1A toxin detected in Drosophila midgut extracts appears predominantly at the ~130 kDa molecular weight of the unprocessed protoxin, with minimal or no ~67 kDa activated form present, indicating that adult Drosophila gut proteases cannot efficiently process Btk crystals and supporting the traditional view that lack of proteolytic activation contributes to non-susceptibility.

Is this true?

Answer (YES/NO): NO